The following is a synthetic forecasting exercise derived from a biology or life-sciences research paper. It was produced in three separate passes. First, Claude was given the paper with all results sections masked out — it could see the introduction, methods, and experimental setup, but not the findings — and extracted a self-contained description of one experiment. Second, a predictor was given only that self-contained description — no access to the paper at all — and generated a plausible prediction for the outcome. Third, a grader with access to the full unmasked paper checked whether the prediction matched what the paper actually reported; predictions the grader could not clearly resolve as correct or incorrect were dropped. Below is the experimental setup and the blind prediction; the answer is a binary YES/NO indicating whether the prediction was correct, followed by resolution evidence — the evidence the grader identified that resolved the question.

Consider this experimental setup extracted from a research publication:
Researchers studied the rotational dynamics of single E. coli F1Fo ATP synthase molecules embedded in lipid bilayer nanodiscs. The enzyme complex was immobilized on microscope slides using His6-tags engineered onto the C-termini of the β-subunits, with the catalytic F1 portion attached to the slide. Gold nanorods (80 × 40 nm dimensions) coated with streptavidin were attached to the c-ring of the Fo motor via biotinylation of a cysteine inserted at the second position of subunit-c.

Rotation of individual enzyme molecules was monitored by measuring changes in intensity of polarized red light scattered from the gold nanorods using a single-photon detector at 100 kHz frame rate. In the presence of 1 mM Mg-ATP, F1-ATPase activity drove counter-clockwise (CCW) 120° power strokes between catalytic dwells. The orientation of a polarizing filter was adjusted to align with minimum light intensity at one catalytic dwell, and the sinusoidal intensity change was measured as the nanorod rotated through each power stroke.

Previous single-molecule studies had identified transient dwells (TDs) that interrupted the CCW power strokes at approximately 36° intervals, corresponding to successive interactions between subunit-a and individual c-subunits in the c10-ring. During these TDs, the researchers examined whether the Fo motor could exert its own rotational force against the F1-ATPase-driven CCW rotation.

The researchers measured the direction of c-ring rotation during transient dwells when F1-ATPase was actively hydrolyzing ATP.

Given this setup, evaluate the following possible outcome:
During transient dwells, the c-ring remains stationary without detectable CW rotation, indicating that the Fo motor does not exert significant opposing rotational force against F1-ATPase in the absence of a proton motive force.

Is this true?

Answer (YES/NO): NO